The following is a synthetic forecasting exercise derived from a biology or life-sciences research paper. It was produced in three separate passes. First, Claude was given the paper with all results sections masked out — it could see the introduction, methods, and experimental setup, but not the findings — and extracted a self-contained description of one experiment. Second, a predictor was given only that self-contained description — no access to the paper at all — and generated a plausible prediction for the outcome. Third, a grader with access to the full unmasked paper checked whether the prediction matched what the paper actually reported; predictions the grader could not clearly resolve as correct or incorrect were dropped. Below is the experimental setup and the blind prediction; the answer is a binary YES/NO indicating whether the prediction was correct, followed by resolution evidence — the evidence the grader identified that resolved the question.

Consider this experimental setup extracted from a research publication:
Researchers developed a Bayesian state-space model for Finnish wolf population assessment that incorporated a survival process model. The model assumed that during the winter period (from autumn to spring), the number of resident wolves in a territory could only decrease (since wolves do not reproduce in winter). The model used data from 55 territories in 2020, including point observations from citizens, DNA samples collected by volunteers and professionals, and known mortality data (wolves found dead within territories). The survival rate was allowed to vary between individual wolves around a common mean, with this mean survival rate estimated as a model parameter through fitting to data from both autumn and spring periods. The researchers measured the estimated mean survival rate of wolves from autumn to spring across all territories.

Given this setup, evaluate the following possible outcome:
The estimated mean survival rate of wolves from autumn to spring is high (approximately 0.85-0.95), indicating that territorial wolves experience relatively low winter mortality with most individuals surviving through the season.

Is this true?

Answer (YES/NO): NO